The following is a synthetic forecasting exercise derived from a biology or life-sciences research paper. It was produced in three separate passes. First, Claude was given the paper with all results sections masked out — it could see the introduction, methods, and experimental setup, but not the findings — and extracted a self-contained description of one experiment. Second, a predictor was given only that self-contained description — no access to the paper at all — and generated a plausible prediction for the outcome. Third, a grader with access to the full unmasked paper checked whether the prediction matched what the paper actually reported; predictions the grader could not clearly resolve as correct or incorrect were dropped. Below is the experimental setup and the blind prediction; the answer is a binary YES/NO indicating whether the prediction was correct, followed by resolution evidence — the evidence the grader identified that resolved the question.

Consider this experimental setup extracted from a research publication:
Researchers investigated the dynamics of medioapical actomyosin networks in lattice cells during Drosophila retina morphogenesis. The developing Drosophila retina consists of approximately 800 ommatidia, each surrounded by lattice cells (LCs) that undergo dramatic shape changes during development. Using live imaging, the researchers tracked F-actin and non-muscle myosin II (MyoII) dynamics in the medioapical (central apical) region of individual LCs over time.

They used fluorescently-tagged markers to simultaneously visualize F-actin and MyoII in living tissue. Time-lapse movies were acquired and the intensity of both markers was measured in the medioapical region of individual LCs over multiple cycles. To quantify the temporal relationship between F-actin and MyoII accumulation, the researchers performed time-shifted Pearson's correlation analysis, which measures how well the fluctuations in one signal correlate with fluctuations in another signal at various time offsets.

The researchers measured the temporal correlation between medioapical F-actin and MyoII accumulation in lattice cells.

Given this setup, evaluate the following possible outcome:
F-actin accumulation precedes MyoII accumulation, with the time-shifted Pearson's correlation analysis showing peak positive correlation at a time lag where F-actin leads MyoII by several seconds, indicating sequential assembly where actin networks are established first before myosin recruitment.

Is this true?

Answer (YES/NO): NO